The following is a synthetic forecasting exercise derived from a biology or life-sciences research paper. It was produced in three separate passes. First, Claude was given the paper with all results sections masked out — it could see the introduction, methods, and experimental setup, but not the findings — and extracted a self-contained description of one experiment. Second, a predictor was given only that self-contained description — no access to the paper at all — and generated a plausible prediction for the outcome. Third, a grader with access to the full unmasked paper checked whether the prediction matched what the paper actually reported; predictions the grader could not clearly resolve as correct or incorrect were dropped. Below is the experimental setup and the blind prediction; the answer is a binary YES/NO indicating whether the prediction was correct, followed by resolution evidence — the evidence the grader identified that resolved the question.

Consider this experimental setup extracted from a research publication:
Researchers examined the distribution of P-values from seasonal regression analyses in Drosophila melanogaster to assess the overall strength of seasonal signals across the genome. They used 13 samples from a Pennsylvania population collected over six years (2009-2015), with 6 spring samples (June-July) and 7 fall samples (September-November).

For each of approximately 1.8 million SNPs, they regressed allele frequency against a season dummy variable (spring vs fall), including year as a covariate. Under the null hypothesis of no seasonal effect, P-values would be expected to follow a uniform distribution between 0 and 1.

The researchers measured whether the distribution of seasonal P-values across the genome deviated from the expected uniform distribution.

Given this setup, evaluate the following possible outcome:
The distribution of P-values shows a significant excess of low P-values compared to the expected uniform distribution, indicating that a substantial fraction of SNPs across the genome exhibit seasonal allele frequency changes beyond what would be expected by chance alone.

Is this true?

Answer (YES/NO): NO